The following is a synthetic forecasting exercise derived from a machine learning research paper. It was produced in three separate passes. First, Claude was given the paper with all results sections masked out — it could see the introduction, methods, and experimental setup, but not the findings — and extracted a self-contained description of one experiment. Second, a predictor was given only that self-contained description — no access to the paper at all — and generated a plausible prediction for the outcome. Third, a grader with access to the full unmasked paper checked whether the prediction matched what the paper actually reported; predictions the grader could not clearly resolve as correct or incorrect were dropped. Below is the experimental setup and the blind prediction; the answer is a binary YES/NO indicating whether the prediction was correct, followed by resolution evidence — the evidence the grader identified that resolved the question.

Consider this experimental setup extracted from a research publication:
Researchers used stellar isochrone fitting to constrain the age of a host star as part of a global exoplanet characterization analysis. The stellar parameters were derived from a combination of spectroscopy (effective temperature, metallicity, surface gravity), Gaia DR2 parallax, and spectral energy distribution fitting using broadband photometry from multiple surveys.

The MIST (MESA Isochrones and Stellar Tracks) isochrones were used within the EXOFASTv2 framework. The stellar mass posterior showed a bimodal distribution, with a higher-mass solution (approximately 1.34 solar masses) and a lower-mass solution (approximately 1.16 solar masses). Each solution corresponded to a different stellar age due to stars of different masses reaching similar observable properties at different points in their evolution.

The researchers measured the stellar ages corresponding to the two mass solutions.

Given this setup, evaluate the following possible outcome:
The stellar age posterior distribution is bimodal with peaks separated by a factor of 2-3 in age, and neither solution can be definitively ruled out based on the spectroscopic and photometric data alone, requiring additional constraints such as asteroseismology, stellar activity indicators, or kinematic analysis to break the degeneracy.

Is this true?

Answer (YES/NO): NO